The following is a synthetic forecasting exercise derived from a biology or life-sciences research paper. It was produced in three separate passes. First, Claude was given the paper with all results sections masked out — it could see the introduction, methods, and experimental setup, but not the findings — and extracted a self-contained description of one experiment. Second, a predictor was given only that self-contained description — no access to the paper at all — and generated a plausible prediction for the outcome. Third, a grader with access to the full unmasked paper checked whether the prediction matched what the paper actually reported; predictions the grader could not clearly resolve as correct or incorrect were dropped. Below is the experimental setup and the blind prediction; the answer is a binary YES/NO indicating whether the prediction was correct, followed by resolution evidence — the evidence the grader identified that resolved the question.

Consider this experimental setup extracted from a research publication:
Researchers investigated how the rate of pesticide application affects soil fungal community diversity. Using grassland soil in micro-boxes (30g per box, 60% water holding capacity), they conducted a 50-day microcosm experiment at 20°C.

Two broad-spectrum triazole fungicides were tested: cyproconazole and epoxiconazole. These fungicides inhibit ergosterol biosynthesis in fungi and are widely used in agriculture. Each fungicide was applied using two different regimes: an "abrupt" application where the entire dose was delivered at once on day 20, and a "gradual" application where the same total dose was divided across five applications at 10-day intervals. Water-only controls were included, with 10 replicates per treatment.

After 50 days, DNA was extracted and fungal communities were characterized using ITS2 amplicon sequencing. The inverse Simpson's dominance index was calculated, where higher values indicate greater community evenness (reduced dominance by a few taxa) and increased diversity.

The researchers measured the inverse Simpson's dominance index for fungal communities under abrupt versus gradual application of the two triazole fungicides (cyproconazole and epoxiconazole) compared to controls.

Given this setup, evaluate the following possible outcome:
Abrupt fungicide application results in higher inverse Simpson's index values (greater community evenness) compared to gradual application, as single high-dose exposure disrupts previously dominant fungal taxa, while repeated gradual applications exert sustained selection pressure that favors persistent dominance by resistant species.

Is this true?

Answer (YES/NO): NO